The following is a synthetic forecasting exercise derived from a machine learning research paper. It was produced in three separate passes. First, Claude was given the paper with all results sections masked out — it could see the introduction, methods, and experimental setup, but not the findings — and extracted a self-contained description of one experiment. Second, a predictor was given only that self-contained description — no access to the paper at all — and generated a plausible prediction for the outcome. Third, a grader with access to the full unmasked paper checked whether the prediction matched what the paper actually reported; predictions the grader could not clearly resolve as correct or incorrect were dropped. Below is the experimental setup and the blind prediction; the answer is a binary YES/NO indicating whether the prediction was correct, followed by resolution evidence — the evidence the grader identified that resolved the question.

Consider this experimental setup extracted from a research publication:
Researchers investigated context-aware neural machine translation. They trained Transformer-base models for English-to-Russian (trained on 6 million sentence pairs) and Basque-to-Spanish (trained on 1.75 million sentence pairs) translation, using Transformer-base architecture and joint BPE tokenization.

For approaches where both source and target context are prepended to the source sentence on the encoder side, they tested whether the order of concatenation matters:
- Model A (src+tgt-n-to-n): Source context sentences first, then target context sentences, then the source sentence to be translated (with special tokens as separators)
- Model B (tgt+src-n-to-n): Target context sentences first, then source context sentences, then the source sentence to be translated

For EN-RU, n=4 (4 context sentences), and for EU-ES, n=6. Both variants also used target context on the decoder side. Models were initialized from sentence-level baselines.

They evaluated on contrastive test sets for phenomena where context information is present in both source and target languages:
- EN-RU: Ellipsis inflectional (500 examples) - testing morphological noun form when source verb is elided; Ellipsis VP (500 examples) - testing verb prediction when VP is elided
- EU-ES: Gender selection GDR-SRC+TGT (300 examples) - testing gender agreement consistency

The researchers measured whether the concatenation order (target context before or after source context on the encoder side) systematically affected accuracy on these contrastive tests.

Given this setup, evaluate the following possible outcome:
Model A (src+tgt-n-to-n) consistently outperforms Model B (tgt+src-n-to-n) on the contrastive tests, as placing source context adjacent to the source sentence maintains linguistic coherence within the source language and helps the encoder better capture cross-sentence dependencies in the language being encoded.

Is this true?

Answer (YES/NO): NO